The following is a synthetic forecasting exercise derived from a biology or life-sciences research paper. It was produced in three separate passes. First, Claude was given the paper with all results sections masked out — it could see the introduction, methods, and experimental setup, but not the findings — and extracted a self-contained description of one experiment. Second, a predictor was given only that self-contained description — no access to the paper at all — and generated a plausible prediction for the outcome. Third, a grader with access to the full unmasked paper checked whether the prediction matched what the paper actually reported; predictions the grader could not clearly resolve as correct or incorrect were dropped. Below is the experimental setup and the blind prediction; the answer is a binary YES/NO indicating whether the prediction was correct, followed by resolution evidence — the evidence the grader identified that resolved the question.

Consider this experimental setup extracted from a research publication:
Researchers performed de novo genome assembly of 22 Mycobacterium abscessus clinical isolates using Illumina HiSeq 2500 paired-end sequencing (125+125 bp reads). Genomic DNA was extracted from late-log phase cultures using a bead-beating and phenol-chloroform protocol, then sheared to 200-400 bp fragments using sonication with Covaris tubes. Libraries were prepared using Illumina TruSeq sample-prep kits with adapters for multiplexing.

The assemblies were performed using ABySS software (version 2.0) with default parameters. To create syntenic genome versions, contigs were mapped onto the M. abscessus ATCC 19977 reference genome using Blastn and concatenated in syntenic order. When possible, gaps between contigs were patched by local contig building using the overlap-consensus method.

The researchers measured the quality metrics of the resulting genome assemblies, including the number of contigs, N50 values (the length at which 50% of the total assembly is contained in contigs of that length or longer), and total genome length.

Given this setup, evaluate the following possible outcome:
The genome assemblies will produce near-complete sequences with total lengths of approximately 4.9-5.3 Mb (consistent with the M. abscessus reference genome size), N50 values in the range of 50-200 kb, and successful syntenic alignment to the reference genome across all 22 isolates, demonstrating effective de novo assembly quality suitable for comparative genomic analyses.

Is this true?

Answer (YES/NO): NO